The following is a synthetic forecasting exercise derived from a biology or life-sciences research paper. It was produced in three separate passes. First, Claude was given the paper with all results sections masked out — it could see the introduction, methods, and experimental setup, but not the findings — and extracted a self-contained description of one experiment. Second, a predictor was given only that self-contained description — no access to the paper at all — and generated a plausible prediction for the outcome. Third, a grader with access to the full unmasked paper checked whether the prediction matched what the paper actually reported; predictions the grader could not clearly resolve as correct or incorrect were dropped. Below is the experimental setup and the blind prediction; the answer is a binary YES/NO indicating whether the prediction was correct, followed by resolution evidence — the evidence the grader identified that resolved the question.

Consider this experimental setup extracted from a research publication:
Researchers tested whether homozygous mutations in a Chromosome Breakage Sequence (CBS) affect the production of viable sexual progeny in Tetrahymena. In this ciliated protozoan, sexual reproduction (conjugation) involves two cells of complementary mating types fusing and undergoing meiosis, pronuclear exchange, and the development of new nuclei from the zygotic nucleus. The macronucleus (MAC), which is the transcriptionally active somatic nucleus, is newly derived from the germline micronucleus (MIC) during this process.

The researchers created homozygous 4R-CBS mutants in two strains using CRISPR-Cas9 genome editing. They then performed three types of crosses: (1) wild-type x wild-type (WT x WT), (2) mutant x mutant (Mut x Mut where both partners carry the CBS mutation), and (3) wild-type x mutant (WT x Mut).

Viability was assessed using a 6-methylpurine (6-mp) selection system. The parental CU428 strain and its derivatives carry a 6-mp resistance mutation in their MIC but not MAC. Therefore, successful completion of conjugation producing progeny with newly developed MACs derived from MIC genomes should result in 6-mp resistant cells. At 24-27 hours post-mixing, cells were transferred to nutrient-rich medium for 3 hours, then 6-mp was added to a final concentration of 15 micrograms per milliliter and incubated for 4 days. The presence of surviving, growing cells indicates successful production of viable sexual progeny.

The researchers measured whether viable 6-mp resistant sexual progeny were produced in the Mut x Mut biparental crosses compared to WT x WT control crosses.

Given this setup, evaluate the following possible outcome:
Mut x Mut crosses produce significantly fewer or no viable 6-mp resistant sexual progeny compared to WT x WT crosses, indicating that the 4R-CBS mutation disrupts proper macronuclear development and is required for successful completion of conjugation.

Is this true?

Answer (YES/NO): YES